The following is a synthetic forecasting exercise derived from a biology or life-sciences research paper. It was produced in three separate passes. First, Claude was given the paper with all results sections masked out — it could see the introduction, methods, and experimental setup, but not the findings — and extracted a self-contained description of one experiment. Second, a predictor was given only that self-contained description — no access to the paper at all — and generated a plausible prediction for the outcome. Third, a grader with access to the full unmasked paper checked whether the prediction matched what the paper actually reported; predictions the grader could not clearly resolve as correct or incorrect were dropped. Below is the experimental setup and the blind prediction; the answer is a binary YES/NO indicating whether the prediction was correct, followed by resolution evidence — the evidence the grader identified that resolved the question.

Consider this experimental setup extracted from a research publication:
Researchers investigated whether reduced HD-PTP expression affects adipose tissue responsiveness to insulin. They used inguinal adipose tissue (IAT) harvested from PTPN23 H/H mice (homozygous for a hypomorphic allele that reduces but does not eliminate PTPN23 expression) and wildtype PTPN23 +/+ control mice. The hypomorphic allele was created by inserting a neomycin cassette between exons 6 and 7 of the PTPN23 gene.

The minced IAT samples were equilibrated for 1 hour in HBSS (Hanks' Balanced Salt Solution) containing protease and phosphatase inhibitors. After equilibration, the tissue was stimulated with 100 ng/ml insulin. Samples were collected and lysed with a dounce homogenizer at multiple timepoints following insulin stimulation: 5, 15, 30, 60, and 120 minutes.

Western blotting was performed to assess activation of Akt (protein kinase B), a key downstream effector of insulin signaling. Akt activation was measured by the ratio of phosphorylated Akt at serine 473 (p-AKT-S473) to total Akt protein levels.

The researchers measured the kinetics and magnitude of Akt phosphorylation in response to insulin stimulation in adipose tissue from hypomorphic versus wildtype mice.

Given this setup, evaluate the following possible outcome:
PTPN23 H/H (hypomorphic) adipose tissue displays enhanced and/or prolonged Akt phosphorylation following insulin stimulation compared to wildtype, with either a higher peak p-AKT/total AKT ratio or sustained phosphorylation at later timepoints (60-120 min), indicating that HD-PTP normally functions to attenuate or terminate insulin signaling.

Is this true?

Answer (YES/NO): NO